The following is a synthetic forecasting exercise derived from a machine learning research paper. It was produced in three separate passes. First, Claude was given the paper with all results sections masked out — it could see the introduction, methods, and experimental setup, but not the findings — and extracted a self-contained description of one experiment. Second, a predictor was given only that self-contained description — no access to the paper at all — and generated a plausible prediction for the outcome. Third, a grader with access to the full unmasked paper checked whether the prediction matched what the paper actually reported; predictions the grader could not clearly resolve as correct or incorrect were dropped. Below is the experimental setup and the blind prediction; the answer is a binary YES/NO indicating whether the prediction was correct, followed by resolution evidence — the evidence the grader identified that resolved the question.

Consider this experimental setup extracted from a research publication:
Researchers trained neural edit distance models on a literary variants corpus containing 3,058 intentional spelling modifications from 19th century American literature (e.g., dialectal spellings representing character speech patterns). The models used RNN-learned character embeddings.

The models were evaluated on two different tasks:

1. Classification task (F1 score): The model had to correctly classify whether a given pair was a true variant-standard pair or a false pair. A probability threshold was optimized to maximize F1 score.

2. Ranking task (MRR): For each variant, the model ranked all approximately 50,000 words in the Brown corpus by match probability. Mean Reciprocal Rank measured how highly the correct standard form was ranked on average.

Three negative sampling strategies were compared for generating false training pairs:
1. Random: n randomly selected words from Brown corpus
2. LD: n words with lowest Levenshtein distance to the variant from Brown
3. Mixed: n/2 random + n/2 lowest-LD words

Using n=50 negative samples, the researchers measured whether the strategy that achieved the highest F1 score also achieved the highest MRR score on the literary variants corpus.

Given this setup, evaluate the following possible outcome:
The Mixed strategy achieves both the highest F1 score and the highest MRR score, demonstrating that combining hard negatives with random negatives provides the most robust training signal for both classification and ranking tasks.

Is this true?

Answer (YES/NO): NO